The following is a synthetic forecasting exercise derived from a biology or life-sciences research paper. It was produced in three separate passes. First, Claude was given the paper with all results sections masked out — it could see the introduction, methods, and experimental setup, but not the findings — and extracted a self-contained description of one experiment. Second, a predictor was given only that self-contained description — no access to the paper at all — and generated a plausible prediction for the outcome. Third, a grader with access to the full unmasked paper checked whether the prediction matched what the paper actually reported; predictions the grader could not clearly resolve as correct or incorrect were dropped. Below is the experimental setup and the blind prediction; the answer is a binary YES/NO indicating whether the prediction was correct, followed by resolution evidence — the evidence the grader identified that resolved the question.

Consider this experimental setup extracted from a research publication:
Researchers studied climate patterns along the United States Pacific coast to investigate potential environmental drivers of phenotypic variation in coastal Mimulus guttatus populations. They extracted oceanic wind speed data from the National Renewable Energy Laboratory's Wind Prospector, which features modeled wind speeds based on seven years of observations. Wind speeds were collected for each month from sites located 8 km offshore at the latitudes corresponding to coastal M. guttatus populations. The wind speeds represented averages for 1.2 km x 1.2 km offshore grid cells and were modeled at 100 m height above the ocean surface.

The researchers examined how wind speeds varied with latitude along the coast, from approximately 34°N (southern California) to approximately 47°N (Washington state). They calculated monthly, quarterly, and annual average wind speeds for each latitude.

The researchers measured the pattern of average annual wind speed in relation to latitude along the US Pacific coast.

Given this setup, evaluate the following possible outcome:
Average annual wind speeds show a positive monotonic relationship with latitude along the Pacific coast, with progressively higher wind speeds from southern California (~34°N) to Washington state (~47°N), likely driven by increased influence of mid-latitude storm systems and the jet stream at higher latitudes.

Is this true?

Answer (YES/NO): NO